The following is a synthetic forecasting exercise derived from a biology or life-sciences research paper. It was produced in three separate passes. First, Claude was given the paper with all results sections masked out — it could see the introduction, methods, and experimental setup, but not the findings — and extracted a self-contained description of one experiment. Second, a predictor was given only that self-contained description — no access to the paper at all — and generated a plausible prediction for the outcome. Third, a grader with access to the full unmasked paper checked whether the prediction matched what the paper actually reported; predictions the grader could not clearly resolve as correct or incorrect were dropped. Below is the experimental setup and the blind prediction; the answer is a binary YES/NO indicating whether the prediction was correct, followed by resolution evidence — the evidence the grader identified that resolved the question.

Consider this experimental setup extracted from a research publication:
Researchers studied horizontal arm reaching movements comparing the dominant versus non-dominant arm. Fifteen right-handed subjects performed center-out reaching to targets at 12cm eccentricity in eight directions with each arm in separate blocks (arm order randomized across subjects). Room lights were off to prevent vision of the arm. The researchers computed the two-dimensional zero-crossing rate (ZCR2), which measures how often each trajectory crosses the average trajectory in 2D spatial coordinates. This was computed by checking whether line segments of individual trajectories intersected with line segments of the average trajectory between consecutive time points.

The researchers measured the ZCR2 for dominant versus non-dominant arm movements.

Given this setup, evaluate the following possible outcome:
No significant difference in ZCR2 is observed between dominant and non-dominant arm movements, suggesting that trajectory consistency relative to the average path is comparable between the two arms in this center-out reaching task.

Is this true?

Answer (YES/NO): YES